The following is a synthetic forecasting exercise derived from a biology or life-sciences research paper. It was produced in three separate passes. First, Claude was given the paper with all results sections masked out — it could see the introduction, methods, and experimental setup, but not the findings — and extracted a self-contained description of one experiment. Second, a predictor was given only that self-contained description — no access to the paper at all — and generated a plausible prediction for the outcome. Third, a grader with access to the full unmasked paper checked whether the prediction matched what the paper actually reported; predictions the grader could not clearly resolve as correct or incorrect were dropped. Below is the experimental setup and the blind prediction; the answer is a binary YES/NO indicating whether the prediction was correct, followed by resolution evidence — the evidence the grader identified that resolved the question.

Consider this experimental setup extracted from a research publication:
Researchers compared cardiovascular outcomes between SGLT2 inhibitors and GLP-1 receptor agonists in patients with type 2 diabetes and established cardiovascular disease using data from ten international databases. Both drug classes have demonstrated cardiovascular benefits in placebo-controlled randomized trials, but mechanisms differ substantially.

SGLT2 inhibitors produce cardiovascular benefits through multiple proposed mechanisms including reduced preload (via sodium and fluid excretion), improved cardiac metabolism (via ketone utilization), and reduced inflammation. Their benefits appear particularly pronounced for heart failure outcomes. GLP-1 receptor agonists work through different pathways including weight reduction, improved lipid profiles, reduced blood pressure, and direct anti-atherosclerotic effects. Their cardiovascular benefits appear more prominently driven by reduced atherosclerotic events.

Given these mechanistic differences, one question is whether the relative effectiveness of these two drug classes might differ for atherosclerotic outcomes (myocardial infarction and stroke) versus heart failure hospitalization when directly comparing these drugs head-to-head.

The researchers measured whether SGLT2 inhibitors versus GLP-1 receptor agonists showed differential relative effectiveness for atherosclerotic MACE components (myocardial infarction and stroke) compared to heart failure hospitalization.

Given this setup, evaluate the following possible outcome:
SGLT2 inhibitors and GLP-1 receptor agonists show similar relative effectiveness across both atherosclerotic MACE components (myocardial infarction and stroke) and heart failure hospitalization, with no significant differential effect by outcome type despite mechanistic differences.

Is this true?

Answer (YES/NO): NO